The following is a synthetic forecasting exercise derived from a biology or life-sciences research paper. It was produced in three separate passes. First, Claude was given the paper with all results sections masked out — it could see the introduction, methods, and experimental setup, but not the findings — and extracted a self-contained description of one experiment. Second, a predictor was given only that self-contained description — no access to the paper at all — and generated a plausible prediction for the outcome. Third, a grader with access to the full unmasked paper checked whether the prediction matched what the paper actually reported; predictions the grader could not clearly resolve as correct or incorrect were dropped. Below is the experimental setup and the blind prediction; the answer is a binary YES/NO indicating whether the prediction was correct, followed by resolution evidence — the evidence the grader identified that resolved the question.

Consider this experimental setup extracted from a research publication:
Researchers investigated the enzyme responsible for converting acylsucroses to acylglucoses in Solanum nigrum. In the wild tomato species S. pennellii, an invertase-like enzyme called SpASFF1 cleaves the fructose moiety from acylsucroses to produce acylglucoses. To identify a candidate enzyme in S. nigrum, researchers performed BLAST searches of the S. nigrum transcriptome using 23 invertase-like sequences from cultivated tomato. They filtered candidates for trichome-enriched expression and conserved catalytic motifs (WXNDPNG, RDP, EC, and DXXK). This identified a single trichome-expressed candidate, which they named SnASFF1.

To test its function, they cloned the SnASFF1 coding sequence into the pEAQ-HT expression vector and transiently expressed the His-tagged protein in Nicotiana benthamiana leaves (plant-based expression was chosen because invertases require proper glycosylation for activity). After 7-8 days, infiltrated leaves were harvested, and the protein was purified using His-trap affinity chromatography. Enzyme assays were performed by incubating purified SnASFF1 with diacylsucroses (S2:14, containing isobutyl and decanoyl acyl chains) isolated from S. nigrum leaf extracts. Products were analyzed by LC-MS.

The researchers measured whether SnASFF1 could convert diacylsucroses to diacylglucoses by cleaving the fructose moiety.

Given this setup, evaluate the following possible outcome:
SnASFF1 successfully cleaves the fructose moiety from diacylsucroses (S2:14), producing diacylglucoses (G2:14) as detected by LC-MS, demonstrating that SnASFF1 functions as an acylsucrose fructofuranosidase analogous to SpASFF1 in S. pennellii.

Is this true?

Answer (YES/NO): YES